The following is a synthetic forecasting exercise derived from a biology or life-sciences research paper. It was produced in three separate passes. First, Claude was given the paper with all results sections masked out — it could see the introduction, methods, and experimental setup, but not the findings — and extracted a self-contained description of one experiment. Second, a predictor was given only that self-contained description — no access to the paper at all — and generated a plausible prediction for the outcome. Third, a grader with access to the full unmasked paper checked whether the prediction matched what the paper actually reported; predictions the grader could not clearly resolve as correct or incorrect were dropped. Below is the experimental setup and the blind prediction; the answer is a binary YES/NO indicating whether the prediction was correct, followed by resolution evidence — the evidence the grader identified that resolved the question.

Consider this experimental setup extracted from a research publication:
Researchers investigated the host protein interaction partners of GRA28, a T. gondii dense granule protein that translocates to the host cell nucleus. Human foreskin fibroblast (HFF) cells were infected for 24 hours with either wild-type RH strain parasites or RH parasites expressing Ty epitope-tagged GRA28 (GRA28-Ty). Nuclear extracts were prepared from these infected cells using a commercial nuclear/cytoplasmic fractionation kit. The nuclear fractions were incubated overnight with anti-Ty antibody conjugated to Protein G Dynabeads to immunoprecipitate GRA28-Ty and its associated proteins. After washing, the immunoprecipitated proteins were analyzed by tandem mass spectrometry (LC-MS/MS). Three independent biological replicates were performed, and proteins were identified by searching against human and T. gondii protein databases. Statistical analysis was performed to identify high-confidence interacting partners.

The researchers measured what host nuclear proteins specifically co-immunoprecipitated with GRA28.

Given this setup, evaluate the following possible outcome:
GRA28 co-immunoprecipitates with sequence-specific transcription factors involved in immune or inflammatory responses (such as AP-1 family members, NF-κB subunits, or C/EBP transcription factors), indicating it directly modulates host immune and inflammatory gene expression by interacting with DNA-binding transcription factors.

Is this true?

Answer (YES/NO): NO